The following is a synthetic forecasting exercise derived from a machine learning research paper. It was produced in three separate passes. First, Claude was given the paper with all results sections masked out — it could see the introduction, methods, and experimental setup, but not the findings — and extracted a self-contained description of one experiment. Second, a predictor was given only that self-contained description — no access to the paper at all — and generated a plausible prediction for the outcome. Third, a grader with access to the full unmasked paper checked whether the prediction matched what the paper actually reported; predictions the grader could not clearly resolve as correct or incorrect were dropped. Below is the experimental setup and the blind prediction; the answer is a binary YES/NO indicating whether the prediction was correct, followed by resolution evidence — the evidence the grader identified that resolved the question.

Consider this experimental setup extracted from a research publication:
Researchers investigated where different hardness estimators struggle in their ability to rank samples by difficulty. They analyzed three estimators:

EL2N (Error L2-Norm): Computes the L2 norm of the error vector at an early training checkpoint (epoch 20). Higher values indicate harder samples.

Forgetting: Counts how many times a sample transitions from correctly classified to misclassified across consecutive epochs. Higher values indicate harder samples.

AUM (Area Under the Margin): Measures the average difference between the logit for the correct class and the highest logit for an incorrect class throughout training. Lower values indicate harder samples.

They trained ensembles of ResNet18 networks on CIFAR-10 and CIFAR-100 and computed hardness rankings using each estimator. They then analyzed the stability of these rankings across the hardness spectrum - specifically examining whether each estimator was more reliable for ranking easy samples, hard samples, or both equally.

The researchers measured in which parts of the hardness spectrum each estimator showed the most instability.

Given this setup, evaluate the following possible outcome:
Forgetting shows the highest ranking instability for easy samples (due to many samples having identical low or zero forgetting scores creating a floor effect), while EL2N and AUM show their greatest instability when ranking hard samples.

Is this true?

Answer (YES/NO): NO